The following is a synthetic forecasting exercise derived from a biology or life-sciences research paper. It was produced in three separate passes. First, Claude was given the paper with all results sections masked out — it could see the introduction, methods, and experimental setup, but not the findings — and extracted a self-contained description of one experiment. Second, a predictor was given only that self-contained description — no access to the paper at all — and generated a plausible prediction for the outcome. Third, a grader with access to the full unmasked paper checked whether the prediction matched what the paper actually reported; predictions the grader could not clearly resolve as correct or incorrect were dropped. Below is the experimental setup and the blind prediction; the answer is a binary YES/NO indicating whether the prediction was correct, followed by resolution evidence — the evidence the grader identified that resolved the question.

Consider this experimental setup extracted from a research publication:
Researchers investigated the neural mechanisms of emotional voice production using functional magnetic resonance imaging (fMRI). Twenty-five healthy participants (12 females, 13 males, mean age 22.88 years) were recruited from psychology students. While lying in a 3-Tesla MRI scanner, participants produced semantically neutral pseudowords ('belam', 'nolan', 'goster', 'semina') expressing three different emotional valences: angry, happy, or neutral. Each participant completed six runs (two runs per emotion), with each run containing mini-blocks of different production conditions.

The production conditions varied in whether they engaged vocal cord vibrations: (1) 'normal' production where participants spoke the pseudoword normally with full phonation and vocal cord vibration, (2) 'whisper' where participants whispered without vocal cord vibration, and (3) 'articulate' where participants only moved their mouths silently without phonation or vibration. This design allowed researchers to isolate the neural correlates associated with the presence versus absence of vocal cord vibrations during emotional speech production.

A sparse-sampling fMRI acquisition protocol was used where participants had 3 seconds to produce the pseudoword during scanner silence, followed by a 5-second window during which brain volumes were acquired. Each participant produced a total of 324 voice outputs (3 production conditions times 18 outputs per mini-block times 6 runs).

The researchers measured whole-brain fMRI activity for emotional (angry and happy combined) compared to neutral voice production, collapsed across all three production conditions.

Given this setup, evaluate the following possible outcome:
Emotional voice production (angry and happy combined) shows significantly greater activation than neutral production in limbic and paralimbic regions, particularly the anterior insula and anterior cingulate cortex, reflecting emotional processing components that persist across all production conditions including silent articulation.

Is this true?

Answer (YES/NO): NO